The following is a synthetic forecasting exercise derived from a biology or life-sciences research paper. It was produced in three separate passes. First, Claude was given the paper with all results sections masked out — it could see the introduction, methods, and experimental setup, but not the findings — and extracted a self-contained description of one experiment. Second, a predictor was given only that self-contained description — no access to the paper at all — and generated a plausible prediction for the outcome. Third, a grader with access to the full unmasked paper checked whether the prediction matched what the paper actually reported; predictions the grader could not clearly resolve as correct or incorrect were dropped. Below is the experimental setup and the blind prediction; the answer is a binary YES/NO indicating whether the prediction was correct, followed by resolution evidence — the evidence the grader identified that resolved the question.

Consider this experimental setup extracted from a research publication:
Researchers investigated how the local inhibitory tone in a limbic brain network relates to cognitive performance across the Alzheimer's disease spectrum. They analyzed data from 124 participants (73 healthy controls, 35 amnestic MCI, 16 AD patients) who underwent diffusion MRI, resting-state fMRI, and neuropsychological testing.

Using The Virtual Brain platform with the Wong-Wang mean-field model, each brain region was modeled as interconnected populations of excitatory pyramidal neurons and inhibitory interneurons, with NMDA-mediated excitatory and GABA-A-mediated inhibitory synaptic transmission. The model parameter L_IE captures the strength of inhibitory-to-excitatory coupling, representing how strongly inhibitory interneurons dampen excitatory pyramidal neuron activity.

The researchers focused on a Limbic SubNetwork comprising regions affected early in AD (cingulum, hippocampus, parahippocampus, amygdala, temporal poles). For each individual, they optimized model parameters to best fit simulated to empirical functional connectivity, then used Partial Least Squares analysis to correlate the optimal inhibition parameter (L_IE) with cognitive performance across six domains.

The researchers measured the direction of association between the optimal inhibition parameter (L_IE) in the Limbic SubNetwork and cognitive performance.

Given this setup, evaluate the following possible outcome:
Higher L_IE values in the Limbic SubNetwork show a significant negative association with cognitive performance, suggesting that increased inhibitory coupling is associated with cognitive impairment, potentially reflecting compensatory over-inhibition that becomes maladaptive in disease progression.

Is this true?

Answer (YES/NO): NO